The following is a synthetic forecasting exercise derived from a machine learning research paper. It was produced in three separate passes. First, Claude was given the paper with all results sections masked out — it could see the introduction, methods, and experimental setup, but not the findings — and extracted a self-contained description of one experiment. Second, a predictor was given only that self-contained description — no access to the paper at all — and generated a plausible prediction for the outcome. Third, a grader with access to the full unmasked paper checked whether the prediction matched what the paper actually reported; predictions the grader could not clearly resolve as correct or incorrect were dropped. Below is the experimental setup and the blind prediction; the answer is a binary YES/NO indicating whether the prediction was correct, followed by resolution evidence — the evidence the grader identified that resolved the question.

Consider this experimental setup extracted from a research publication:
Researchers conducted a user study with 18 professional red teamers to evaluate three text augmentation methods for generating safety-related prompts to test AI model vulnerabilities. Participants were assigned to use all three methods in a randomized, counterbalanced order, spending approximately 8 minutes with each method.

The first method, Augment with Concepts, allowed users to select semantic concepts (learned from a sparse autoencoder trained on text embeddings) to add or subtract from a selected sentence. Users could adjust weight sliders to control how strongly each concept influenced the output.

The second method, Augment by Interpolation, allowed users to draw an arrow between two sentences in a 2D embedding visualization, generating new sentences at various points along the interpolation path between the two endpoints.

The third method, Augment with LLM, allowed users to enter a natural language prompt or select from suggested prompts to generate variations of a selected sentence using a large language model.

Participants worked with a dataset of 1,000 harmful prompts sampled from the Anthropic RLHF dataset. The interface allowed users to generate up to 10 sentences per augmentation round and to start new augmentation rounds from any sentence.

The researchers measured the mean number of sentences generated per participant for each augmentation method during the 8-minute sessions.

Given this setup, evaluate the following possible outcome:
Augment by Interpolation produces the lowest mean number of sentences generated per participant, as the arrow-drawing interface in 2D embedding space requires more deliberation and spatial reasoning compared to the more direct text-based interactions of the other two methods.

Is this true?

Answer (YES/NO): YES